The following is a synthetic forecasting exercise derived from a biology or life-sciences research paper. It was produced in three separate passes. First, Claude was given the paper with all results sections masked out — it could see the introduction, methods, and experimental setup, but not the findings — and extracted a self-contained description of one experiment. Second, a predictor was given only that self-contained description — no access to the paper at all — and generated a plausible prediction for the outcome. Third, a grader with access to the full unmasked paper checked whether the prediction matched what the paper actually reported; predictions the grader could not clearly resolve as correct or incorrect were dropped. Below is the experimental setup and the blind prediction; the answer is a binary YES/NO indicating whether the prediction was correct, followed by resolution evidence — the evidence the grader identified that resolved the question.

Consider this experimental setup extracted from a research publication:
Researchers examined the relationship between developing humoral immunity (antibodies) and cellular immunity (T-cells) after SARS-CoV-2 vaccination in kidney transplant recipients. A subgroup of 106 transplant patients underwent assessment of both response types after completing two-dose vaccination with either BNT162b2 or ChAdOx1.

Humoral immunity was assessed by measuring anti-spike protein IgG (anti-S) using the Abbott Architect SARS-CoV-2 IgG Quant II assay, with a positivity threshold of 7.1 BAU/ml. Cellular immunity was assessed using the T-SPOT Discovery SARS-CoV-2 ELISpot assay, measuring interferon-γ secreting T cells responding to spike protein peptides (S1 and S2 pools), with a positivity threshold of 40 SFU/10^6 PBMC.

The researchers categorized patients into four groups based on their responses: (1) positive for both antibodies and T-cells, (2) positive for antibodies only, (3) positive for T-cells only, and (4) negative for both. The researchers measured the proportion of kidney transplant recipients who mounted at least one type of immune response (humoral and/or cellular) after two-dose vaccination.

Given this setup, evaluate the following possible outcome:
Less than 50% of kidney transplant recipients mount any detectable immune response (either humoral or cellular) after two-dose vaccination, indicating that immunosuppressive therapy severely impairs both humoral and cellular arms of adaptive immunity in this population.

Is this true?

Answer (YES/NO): NO